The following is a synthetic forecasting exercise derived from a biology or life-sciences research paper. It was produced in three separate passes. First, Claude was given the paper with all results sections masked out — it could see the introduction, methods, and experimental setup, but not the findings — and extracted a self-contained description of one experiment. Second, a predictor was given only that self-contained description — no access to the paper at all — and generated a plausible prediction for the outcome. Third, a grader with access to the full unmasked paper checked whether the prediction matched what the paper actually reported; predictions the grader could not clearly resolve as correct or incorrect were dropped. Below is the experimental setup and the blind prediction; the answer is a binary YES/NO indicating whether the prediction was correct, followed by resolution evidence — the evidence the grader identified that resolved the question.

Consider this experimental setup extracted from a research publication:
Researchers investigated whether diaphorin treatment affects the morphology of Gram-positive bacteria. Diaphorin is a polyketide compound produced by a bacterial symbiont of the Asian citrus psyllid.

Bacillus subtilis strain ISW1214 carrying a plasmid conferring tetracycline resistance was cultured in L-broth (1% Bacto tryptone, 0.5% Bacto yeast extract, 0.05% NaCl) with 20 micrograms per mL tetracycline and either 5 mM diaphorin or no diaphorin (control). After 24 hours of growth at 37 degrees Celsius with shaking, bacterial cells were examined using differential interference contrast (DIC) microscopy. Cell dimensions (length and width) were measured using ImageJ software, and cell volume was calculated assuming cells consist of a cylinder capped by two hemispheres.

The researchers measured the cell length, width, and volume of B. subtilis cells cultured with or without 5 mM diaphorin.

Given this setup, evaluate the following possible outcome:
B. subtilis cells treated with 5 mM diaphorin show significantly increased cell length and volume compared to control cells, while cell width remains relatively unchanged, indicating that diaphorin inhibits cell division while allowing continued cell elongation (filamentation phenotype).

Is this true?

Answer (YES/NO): NO